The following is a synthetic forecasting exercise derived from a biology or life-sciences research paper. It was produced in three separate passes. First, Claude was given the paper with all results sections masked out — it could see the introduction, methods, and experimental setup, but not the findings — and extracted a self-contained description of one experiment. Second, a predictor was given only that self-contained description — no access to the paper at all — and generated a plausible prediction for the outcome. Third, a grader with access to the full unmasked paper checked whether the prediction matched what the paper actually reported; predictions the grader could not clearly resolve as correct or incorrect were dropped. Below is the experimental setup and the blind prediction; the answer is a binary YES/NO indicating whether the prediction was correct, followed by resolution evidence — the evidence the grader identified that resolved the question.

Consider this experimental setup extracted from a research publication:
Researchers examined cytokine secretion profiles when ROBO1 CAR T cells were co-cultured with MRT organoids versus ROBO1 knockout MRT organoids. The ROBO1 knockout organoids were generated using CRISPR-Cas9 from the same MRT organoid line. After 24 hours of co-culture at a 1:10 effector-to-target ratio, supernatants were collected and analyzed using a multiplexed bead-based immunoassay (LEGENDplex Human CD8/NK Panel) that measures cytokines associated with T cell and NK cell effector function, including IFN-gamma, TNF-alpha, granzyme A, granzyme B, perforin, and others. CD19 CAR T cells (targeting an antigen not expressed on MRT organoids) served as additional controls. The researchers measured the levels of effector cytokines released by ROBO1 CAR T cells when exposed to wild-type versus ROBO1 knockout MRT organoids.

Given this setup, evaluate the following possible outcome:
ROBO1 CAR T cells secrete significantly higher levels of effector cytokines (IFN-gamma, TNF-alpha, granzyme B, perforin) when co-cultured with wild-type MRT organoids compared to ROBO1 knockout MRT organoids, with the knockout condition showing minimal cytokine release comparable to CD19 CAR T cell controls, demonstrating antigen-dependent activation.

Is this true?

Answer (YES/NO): YES